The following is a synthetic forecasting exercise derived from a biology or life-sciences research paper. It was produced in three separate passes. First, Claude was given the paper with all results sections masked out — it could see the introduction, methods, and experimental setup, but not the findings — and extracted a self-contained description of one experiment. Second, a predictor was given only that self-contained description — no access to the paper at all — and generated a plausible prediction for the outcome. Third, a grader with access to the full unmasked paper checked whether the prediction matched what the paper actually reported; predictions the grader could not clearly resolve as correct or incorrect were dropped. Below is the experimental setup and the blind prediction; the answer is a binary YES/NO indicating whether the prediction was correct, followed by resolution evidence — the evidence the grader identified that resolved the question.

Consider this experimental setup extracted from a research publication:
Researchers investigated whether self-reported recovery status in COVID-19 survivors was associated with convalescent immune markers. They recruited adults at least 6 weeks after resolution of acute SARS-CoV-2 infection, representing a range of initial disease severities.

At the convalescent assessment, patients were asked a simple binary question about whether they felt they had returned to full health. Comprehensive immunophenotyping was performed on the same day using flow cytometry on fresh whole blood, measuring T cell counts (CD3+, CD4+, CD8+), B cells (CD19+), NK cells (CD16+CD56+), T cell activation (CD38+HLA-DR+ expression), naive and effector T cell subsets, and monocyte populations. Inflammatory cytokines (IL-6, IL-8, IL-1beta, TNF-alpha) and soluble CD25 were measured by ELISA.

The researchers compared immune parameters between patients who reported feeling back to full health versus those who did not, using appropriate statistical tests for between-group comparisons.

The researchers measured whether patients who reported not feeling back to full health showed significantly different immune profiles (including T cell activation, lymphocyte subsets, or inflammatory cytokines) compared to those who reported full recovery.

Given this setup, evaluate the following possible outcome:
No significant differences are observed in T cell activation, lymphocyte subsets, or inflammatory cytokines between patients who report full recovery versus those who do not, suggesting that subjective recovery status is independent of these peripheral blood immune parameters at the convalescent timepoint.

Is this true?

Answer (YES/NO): YES